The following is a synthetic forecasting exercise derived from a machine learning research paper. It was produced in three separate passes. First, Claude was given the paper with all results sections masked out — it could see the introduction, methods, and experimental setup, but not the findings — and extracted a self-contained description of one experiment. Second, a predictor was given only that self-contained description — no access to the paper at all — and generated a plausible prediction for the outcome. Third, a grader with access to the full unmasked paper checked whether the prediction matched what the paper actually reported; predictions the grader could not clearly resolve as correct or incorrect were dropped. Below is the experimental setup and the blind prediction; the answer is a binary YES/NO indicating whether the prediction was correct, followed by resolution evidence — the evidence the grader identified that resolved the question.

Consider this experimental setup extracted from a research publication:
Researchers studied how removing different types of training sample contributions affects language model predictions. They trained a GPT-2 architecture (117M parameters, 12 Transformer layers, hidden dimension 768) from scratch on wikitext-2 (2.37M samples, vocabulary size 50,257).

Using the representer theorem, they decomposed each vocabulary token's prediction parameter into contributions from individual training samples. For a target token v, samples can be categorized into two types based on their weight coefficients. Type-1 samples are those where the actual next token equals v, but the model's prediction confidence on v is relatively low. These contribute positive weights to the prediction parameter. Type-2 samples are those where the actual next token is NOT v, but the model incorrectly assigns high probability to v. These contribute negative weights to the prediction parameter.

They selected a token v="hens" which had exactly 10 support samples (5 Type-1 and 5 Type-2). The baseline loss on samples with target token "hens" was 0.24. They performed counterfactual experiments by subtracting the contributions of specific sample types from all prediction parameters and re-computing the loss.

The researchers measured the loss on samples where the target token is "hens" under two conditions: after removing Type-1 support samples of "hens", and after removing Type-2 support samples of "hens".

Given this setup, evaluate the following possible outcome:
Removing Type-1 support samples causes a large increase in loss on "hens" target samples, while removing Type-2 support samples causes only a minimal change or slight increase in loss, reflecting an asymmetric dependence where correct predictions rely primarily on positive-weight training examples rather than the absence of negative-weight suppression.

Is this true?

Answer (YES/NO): NO